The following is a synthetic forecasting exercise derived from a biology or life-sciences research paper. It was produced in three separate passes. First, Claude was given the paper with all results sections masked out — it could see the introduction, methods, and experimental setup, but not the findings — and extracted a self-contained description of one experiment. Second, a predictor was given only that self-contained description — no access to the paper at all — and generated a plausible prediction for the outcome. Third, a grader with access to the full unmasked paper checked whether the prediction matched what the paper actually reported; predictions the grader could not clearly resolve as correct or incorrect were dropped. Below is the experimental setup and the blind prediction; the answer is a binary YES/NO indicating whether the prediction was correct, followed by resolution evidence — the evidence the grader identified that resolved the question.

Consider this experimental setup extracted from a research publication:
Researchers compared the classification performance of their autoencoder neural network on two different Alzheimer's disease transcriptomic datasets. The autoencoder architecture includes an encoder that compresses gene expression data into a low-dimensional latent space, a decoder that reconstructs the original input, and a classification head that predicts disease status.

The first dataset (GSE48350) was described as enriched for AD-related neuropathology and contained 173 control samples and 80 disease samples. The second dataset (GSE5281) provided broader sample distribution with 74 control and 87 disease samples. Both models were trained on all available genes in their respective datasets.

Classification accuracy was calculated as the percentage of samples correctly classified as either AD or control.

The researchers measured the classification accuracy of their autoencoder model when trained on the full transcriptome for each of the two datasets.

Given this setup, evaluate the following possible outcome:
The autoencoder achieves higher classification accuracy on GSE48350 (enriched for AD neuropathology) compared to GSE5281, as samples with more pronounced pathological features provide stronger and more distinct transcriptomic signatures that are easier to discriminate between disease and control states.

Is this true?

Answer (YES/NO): YES